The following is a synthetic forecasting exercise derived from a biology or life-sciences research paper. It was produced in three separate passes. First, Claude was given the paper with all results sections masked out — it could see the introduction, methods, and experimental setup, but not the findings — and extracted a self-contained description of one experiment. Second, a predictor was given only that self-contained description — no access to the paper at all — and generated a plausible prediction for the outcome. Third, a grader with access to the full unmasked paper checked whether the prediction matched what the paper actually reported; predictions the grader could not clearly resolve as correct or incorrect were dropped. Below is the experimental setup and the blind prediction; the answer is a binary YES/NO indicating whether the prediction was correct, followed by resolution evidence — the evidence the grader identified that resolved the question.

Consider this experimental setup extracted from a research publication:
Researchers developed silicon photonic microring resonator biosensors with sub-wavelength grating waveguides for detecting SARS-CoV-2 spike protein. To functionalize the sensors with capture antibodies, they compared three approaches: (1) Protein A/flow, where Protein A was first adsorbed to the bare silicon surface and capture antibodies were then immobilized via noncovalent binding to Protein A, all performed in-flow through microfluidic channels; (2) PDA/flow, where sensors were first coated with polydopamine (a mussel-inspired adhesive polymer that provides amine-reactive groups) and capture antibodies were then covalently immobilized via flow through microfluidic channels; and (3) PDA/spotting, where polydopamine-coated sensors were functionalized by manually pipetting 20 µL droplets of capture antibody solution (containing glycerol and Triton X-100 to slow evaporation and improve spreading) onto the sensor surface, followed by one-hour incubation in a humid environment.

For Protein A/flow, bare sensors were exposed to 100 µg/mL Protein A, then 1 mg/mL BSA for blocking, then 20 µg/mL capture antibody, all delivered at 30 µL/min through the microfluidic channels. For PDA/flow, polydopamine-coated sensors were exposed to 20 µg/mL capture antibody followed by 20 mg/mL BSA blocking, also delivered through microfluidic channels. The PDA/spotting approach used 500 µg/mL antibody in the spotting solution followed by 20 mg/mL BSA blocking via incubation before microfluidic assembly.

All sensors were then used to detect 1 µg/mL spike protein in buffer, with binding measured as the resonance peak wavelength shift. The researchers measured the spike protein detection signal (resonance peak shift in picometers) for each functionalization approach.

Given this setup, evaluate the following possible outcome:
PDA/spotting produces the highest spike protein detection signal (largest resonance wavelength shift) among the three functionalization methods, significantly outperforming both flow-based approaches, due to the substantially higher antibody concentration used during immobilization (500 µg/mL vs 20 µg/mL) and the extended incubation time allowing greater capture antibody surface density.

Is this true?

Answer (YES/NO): YES